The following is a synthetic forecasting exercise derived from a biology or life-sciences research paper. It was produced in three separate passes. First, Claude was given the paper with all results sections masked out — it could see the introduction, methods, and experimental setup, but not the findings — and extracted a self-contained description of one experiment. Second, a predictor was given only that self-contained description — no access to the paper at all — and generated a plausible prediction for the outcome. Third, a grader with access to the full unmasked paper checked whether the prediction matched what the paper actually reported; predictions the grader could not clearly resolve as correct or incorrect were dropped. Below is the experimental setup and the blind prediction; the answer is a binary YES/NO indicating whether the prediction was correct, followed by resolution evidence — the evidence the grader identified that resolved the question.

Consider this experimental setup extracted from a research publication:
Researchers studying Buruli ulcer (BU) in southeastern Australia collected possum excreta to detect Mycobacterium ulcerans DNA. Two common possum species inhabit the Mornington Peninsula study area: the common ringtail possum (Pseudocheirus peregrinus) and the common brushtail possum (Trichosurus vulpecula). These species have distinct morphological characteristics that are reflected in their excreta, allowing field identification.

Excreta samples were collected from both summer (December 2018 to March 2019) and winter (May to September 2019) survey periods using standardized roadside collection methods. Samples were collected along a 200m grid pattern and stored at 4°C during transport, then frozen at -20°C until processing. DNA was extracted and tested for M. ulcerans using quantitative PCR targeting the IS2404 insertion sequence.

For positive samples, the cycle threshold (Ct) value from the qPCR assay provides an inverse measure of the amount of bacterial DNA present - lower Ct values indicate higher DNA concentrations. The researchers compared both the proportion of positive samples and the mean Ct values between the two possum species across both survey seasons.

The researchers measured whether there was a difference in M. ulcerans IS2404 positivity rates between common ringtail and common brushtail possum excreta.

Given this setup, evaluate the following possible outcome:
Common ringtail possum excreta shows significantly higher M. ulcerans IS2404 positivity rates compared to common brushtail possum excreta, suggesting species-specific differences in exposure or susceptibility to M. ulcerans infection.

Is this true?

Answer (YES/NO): NO